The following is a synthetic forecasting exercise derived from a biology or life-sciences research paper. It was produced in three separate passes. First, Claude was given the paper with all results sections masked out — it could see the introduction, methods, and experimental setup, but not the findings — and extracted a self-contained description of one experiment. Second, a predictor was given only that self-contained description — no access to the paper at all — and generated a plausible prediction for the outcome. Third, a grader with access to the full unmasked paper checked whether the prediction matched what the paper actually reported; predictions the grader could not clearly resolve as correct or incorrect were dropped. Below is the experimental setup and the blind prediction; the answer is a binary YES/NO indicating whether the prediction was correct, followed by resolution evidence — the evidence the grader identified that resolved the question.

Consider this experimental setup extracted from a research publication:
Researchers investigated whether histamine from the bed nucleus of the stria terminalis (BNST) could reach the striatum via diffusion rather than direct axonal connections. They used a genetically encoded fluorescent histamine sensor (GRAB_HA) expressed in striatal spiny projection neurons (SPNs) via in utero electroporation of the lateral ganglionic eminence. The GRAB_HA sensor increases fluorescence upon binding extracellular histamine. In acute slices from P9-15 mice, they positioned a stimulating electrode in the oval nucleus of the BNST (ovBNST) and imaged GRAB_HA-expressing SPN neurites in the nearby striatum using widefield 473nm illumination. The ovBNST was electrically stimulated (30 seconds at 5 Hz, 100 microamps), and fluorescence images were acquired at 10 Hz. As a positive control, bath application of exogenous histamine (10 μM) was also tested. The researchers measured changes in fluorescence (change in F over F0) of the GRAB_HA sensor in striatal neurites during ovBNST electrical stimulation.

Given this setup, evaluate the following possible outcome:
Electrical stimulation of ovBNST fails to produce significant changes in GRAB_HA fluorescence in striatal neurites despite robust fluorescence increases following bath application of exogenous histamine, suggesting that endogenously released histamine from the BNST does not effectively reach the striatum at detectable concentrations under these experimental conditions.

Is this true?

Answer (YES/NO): NO